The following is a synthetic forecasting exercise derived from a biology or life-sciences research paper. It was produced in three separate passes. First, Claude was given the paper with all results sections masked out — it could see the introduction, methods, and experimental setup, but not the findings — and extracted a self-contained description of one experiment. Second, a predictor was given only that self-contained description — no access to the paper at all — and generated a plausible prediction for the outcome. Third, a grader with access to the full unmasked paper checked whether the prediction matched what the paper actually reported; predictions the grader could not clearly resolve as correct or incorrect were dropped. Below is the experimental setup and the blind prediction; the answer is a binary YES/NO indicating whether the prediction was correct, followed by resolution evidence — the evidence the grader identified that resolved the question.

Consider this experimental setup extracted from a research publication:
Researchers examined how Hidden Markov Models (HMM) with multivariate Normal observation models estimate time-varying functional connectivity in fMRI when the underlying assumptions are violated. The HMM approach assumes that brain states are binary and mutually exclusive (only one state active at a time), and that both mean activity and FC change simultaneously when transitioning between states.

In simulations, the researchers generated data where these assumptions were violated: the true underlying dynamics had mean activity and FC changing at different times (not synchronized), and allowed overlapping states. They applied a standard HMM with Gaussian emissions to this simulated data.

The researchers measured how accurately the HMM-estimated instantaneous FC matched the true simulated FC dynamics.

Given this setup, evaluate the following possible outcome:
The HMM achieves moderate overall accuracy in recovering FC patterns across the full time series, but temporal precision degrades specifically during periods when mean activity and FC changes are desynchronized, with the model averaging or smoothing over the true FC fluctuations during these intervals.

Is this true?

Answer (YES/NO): NO